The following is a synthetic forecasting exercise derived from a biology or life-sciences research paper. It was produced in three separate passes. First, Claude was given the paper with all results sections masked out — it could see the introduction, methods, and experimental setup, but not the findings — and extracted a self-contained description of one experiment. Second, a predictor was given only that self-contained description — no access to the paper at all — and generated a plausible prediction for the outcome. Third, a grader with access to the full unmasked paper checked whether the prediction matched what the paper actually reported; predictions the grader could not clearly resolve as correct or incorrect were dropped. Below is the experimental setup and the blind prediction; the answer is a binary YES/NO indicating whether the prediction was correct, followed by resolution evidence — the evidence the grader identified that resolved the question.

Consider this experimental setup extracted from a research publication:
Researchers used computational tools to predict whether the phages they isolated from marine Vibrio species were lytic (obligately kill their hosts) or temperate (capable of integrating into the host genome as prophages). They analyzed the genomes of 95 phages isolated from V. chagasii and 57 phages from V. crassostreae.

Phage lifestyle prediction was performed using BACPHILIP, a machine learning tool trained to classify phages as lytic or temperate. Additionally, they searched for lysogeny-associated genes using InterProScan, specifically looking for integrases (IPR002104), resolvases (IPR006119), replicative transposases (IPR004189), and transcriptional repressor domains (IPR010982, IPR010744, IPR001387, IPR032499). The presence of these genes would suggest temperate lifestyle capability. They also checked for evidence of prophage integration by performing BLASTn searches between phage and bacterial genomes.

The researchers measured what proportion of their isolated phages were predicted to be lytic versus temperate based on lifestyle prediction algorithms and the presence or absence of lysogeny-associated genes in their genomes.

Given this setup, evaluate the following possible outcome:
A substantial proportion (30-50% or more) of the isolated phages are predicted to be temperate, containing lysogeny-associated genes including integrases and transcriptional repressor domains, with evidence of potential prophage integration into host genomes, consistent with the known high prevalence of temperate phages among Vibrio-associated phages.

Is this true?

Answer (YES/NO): NO